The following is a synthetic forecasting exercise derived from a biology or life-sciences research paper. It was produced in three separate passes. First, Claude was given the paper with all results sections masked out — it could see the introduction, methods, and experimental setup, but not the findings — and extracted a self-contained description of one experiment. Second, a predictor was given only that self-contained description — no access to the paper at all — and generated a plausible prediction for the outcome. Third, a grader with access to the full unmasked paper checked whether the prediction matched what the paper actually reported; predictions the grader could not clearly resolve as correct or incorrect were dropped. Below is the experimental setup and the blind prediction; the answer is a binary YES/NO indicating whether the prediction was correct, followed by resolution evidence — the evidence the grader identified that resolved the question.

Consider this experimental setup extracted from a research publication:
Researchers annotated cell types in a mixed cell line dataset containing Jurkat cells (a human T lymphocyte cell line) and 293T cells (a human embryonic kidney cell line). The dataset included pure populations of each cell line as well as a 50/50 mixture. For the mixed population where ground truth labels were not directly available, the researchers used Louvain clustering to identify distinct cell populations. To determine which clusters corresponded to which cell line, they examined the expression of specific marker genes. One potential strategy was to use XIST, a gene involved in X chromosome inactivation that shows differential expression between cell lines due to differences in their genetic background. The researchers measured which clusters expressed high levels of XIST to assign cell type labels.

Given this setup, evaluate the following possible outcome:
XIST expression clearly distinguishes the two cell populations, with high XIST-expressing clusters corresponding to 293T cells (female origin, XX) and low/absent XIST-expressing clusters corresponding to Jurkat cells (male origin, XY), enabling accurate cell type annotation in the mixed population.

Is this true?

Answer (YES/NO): YES